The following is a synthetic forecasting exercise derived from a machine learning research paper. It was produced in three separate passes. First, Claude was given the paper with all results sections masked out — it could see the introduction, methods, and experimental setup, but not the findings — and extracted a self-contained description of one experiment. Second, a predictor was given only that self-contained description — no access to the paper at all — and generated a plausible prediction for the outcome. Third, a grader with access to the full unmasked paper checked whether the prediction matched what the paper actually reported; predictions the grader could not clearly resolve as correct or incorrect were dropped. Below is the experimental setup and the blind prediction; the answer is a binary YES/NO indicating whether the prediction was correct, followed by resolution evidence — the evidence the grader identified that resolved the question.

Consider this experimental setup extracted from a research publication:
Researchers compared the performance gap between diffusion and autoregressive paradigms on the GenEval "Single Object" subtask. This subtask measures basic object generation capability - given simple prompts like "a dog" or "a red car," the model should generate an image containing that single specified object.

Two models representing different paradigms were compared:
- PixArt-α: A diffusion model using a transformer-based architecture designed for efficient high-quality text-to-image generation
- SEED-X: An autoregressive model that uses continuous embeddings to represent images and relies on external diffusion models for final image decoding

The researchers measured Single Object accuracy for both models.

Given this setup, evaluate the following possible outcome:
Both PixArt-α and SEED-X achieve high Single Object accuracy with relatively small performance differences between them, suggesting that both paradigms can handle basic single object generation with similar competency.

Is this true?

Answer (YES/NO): YES